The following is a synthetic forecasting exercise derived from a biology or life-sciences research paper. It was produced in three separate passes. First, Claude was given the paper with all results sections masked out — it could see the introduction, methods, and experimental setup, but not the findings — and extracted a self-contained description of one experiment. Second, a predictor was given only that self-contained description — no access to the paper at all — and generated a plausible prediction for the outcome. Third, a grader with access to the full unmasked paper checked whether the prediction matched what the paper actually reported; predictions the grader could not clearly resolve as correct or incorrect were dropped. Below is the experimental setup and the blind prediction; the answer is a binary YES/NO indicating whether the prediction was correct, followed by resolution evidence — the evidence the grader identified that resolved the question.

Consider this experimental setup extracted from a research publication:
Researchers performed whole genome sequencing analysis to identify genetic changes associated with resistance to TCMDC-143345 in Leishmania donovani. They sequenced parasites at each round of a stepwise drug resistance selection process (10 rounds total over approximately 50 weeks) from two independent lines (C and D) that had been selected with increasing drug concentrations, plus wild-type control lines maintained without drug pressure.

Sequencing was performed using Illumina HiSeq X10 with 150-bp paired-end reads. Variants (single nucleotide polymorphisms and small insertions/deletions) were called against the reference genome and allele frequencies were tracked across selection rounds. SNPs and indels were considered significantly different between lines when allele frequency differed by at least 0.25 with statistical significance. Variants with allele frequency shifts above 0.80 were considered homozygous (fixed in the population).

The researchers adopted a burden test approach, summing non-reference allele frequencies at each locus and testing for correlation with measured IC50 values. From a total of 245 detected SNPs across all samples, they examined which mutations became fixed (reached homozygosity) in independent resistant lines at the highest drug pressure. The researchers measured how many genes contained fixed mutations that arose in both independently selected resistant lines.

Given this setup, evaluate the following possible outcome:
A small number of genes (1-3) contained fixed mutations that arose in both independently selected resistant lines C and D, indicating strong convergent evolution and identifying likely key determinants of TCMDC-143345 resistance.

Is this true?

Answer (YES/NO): YES